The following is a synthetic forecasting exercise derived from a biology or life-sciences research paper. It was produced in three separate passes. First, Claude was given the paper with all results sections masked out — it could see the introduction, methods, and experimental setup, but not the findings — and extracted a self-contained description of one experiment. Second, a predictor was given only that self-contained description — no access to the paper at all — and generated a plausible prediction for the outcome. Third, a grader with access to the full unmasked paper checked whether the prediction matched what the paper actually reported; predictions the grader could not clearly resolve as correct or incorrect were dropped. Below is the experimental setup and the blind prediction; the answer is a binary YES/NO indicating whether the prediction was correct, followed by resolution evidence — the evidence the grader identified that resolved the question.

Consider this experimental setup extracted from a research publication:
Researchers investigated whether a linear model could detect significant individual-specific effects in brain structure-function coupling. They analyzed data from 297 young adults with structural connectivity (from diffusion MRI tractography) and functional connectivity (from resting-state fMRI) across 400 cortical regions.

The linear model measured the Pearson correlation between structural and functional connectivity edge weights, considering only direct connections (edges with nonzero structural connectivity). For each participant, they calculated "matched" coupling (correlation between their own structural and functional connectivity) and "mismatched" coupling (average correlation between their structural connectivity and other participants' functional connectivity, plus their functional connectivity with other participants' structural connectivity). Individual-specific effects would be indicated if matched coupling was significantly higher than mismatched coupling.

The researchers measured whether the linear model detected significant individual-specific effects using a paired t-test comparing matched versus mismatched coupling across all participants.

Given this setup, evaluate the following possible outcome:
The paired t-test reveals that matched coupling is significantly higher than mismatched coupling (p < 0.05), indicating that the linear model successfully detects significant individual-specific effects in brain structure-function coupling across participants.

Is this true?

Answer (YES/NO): YES